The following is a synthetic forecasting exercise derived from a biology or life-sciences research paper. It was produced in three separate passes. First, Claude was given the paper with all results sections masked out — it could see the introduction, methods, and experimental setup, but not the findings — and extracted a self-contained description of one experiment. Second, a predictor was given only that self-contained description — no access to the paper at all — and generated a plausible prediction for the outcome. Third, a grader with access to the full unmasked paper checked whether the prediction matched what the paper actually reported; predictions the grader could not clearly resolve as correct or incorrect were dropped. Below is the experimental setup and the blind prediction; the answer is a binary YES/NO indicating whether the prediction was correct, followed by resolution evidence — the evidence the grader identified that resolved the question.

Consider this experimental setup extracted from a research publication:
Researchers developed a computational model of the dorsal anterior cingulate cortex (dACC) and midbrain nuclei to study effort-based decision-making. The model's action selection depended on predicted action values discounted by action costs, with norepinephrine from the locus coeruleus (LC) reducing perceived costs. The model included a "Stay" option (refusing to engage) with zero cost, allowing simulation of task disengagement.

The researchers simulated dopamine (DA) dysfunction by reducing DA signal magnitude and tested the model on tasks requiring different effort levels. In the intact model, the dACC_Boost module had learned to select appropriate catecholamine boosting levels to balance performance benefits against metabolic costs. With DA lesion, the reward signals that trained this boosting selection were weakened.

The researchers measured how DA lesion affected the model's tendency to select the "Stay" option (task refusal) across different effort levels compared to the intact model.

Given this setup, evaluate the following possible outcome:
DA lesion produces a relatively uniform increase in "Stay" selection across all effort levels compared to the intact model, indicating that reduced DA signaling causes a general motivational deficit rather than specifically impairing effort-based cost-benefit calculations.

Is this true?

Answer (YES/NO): NO